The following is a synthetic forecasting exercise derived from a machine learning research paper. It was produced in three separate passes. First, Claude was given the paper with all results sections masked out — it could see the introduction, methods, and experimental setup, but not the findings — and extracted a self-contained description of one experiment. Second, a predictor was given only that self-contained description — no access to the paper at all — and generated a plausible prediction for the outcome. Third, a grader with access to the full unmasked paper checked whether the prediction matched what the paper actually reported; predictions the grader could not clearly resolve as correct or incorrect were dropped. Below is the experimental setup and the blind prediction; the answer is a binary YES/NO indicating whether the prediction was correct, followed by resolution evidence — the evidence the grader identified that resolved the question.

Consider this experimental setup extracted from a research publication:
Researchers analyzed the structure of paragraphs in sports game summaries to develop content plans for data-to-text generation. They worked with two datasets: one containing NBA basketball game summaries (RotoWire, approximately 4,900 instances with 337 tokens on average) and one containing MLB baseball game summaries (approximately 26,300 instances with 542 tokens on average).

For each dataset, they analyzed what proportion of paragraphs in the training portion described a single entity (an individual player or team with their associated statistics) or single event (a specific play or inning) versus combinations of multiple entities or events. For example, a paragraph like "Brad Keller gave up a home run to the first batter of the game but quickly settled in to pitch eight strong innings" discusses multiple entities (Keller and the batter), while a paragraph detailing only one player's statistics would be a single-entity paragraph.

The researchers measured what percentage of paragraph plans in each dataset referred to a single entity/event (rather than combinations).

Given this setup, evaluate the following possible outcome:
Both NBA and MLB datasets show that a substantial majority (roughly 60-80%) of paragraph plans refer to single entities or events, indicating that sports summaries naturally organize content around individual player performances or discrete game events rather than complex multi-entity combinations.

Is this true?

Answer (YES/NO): NO